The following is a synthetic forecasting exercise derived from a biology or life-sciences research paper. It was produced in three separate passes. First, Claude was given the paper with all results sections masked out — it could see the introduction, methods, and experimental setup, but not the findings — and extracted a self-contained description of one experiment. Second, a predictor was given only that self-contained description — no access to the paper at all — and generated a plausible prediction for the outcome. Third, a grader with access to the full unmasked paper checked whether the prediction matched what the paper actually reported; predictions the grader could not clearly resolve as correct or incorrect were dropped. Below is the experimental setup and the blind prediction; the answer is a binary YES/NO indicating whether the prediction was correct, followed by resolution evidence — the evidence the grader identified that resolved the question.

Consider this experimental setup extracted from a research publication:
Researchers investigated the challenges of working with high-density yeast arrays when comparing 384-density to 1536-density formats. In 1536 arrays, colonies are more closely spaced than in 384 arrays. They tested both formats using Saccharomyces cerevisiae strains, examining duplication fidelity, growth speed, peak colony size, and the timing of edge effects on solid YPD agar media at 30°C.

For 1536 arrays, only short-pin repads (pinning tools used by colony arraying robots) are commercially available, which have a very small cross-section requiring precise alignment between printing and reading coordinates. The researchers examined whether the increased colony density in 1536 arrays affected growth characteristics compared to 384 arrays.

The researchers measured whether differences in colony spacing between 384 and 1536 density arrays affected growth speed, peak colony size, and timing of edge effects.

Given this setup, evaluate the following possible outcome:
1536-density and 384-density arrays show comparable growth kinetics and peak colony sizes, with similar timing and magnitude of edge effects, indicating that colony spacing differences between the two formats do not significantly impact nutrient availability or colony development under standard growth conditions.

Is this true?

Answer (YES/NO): NO